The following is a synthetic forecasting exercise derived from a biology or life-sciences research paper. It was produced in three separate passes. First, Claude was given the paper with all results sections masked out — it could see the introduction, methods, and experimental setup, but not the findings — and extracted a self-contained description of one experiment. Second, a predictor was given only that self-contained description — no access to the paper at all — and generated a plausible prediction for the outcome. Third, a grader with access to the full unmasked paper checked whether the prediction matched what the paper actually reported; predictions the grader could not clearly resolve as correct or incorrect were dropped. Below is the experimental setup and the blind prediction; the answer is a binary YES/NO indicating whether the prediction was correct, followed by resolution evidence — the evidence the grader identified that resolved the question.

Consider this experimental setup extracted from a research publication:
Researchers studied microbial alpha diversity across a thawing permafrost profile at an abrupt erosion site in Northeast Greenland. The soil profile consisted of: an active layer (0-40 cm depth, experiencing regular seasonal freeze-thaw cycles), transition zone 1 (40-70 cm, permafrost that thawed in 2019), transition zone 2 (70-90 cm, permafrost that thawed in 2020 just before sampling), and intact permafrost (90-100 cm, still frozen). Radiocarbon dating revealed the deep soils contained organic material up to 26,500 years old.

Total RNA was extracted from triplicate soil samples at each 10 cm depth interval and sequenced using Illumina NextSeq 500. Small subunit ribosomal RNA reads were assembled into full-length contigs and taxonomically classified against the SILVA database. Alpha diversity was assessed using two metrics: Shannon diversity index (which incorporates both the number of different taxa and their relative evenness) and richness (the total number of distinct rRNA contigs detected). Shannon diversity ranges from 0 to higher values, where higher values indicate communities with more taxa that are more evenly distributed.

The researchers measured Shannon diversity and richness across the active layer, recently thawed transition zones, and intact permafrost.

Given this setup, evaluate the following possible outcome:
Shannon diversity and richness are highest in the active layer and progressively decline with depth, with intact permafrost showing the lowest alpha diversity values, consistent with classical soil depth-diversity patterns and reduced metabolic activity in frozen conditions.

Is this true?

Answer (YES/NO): NO